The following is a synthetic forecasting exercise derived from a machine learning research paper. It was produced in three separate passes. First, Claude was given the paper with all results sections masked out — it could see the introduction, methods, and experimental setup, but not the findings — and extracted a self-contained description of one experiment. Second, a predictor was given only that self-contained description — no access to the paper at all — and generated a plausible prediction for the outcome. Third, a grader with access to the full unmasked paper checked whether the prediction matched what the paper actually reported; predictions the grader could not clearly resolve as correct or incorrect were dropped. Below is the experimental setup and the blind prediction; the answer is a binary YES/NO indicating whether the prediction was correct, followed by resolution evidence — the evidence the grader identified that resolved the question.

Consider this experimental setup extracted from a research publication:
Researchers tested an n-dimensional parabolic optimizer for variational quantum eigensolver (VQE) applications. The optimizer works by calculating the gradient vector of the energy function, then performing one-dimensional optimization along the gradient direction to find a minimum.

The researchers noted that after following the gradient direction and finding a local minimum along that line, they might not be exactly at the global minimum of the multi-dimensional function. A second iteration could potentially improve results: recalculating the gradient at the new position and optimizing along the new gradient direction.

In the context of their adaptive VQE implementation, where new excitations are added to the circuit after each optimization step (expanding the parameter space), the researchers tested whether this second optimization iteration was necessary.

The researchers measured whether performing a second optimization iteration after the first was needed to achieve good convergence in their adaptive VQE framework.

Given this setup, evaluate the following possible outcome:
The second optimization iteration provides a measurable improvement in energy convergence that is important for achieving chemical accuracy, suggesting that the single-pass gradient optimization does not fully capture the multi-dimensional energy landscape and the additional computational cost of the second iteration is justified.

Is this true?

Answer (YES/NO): NO